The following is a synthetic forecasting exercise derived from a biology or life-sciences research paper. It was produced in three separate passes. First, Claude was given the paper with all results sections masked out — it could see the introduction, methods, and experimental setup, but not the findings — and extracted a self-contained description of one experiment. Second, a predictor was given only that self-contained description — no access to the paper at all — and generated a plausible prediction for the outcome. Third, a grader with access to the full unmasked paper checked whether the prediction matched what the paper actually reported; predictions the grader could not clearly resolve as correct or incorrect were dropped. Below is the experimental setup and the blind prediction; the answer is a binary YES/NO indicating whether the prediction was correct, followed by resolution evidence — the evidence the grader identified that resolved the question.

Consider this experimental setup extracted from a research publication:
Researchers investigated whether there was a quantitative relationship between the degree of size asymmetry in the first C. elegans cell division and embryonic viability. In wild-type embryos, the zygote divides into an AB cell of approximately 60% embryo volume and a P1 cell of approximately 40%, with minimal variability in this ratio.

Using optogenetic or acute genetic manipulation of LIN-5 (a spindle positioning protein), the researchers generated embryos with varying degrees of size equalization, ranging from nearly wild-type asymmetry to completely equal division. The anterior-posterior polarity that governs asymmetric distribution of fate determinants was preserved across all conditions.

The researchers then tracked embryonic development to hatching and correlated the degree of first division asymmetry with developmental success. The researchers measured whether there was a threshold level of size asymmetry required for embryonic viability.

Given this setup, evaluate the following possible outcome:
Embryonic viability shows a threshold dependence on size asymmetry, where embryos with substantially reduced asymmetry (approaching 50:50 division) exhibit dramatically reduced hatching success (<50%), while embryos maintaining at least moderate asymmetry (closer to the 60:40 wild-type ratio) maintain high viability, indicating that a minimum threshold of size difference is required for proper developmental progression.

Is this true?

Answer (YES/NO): YES